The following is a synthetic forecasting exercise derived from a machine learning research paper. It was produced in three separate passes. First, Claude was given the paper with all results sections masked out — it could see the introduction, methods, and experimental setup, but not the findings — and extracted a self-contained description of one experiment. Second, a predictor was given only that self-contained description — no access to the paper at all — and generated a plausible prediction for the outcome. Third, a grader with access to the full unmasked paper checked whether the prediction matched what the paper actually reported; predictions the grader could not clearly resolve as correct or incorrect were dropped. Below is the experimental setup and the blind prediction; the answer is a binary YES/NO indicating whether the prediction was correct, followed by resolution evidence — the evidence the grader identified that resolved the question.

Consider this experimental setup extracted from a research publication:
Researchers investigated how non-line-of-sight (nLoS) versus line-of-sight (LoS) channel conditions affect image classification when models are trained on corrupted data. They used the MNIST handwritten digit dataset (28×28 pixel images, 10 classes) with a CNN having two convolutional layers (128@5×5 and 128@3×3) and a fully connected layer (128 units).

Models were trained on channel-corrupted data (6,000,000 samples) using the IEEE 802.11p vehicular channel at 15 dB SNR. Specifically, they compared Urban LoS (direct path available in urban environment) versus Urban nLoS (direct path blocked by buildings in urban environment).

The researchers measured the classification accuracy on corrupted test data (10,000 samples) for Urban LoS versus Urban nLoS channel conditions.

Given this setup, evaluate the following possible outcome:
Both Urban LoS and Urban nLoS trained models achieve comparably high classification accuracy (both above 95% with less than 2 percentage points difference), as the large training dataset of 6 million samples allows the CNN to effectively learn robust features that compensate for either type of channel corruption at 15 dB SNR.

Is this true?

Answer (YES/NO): NO